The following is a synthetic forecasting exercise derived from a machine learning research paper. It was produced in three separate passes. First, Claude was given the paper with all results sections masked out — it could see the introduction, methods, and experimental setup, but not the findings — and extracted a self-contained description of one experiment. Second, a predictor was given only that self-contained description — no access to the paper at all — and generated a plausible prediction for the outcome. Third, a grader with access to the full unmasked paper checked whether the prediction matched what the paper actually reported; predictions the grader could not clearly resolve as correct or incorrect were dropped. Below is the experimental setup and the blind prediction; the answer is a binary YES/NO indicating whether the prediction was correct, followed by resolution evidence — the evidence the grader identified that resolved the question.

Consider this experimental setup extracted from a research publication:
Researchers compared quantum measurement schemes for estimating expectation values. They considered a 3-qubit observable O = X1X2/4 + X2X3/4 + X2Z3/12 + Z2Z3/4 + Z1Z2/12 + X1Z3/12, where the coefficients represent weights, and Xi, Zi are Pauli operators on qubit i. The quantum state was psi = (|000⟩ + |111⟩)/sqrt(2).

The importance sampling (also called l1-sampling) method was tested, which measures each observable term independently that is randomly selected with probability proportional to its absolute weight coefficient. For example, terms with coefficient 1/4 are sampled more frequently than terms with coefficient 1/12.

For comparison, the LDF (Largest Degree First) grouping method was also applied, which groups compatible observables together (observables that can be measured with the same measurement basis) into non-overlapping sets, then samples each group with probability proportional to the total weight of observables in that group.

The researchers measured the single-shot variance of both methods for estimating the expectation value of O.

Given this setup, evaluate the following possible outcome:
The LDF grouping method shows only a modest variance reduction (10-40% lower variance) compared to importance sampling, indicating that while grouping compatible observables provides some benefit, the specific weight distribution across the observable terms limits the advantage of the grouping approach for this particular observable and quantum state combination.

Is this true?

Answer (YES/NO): YES